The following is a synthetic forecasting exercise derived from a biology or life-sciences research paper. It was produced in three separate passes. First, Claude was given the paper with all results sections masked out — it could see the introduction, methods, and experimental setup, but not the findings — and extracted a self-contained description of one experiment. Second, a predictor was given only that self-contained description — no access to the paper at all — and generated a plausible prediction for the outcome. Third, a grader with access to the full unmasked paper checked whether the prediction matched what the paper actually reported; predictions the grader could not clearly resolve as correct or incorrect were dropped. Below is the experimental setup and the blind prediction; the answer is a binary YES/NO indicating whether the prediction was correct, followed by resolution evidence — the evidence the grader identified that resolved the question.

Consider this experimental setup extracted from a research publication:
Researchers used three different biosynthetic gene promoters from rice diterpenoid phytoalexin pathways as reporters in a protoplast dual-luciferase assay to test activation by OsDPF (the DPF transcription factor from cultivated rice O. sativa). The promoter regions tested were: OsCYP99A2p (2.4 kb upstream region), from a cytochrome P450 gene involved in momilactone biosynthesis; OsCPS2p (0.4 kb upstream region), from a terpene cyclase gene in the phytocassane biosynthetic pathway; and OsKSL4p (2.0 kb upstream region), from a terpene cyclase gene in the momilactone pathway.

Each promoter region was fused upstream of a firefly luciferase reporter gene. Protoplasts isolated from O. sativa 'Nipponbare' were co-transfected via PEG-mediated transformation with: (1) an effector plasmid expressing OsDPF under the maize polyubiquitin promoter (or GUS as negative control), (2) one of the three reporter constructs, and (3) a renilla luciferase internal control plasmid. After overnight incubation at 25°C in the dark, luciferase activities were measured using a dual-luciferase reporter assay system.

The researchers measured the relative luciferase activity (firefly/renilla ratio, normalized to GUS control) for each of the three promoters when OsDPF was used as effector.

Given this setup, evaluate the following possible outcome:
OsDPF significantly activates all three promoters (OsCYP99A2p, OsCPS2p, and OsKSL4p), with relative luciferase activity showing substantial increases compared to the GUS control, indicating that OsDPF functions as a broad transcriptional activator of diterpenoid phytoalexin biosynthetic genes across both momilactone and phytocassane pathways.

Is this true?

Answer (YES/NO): YES